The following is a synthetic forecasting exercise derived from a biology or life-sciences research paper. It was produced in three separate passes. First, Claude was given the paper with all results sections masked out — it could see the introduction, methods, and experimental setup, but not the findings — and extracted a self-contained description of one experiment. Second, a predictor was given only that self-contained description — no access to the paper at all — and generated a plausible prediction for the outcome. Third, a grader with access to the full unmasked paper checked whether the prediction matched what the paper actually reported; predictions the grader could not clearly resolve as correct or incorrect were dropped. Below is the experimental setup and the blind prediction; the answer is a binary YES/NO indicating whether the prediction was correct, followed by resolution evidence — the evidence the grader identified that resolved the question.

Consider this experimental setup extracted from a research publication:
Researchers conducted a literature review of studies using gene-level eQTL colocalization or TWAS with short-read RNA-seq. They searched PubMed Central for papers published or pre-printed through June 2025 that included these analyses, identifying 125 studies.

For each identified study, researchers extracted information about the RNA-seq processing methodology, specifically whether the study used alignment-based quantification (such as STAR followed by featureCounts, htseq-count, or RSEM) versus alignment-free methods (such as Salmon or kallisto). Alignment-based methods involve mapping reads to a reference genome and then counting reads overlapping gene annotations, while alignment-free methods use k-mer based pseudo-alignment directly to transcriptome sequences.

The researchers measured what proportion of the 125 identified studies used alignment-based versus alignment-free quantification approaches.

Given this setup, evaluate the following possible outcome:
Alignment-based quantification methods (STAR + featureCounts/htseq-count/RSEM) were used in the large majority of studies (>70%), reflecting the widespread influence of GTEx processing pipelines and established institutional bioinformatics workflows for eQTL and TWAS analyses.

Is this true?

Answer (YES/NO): YES